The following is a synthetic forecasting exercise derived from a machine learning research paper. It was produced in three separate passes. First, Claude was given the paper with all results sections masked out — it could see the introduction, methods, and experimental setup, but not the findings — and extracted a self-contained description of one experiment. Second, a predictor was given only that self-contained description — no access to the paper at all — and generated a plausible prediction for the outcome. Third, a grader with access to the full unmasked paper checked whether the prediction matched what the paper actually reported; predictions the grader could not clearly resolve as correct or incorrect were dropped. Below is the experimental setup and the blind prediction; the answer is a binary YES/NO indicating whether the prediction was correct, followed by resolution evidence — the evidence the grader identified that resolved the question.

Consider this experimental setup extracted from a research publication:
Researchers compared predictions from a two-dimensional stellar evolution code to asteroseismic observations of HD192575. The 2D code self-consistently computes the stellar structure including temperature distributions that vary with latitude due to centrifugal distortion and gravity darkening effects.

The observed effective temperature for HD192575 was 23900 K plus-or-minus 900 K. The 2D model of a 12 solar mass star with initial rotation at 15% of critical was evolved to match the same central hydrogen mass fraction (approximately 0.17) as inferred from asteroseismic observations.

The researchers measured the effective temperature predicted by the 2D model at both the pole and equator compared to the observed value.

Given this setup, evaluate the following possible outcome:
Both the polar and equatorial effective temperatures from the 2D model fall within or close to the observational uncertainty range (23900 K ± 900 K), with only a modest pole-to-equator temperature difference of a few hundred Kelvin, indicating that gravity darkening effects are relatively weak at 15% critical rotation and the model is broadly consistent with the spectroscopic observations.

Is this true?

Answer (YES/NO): NO